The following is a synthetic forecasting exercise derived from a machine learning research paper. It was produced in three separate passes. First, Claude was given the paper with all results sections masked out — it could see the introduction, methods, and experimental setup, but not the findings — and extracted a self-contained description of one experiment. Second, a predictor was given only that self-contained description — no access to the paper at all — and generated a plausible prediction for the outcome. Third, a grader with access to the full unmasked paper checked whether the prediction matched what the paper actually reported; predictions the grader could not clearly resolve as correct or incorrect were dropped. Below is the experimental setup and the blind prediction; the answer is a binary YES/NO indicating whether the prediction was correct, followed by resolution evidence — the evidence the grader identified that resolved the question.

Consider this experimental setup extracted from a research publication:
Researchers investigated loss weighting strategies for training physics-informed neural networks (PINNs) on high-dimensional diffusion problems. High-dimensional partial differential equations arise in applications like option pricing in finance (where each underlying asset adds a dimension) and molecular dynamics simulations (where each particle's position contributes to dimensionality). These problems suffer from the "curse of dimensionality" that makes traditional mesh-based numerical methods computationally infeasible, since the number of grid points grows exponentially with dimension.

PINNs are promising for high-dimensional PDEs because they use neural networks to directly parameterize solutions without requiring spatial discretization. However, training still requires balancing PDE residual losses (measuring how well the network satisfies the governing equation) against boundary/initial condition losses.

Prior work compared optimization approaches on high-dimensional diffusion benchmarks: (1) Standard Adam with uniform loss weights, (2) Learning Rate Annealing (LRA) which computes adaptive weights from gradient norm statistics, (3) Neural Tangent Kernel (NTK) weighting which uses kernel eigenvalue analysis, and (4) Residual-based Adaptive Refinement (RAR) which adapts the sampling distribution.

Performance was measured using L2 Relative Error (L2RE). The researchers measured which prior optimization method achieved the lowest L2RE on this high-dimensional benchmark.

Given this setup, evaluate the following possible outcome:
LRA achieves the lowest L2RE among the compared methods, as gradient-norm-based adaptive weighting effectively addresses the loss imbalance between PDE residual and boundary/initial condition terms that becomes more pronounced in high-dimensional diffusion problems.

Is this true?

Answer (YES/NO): NO